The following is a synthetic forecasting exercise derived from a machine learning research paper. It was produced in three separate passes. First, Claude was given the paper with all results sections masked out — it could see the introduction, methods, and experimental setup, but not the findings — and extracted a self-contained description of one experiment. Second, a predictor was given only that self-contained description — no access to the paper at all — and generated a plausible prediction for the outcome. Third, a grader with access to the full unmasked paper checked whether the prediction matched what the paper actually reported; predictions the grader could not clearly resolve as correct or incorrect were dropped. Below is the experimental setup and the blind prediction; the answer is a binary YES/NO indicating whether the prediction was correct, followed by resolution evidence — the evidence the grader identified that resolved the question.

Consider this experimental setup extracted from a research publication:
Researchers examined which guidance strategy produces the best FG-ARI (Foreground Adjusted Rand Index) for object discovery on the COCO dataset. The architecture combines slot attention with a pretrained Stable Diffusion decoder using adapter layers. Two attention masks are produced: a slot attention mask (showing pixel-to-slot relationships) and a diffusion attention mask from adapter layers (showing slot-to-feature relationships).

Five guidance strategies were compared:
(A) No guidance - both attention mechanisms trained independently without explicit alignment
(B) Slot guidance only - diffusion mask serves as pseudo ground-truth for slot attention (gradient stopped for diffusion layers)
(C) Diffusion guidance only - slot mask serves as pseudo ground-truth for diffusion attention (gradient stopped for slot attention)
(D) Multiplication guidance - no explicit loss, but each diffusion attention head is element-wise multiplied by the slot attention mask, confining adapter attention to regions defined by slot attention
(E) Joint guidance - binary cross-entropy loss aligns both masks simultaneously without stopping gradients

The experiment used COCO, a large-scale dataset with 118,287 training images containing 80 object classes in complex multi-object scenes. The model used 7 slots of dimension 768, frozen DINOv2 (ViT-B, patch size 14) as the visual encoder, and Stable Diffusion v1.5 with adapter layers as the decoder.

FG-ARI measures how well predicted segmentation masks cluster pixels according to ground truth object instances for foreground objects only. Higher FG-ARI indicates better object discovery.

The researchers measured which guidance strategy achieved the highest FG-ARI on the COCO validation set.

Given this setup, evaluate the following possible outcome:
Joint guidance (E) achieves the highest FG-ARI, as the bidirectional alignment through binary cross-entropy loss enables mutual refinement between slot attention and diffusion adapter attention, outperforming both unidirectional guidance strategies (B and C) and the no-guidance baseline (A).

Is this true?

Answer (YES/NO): NO